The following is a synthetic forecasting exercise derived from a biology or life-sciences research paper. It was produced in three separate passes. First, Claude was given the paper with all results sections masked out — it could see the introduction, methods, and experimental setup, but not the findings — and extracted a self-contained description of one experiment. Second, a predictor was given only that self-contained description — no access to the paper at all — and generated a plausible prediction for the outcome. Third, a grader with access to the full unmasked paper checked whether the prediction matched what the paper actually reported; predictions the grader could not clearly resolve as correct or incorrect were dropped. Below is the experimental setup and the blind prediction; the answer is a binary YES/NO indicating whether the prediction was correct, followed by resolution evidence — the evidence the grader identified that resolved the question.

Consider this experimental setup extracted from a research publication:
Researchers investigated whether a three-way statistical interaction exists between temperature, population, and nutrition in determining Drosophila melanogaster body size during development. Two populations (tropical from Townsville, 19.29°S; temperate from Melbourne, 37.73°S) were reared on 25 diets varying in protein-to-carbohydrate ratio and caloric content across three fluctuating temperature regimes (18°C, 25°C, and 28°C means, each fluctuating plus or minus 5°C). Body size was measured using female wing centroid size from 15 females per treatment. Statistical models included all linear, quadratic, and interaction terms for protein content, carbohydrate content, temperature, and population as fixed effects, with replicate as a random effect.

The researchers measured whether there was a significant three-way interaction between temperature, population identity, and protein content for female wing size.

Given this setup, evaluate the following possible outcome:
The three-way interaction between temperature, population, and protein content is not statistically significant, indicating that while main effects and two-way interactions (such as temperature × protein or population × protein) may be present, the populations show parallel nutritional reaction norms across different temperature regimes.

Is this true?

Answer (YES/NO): NO